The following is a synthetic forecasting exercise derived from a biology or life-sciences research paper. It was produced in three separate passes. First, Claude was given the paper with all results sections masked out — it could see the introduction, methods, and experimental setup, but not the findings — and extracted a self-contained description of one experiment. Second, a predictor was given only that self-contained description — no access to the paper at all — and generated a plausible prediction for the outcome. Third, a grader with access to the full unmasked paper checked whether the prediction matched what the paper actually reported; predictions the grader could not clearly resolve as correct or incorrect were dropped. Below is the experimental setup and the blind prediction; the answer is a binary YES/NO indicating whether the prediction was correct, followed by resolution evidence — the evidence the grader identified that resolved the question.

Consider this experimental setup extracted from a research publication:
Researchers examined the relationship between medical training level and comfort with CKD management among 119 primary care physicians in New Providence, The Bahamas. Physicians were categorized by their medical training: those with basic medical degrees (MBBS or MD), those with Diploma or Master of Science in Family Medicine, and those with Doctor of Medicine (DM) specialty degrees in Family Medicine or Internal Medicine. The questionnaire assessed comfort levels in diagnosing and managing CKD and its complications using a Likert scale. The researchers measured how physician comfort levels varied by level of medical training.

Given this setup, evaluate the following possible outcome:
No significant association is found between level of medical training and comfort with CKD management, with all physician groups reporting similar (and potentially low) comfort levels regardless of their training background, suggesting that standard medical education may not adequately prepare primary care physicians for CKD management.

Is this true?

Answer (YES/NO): NO